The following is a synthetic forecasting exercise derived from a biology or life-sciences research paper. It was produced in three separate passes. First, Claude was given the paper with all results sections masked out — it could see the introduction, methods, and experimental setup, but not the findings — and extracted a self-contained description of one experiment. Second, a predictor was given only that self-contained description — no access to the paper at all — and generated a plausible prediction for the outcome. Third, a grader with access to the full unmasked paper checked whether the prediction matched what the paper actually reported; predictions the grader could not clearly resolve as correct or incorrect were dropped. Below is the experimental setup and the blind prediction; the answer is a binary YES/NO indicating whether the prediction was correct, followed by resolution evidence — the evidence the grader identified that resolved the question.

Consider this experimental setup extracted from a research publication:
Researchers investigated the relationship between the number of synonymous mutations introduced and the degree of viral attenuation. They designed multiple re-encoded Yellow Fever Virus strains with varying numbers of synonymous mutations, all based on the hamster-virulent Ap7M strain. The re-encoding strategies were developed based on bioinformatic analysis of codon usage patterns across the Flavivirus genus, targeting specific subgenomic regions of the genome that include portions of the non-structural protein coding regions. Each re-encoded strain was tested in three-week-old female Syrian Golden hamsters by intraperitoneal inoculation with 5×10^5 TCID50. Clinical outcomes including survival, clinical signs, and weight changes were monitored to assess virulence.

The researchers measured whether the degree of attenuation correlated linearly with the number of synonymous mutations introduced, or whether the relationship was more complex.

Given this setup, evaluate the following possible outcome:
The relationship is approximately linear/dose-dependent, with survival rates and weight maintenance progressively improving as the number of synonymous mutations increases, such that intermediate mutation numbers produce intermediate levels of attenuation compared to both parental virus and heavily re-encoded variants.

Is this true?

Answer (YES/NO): NO